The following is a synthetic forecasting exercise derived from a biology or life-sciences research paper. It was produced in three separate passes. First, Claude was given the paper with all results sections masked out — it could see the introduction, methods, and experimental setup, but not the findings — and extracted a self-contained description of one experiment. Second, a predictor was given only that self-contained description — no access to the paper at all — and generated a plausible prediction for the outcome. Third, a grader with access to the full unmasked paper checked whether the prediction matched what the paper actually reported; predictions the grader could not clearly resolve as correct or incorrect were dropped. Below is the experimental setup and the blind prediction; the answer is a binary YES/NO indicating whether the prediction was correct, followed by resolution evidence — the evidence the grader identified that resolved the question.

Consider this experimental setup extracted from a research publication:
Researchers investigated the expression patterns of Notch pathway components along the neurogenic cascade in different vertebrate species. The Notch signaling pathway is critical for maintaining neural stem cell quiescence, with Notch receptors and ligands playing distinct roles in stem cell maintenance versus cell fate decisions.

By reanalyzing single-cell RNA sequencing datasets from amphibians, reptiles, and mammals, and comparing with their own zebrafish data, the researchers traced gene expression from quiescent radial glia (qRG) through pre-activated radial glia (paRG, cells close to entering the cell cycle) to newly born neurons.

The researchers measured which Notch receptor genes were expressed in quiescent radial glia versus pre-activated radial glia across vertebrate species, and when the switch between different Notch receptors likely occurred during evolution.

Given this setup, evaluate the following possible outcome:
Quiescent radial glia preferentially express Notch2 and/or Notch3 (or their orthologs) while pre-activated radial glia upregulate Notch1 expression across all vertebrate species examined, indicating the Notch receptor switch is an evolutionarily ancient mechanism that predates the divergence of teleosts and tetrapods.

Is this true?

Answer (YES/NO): YES